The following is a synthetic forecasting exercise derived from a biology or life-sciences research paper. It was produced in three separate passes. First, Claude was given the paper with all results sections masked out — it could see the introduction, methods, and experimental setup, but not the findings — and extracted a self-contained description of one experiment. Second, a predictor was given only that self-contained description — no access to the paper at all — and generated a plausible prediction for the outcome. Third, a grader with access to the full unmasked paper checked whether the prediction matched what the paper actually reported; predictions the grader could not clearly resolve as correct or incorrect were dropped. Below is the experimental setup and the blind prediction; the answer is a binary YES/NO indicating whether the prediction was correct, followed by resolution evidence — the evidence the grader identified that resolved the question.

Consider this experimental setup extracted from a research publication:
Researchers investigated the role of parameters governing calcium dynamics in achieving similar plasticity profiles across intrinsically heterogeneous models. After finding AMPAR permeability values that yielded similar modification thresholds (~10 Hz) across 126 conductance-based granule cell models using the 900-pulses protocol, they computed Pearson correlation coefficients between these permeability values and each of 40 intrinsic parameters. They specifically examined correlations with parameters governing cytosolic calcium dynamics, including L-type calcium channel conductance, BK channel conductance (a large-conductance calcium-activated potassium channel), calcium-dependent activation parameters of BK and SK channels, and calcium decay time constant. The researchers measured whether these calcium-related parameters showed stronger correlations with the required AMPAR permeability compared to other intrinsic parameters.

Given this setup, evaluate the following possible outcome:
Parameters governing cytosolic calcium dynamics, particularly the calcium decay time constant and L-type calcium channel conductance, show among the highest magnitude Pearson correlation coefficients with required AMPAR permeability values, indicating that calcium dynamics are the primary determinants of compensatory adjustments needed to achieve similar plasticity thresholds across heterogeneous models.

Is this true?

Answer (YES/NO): NO